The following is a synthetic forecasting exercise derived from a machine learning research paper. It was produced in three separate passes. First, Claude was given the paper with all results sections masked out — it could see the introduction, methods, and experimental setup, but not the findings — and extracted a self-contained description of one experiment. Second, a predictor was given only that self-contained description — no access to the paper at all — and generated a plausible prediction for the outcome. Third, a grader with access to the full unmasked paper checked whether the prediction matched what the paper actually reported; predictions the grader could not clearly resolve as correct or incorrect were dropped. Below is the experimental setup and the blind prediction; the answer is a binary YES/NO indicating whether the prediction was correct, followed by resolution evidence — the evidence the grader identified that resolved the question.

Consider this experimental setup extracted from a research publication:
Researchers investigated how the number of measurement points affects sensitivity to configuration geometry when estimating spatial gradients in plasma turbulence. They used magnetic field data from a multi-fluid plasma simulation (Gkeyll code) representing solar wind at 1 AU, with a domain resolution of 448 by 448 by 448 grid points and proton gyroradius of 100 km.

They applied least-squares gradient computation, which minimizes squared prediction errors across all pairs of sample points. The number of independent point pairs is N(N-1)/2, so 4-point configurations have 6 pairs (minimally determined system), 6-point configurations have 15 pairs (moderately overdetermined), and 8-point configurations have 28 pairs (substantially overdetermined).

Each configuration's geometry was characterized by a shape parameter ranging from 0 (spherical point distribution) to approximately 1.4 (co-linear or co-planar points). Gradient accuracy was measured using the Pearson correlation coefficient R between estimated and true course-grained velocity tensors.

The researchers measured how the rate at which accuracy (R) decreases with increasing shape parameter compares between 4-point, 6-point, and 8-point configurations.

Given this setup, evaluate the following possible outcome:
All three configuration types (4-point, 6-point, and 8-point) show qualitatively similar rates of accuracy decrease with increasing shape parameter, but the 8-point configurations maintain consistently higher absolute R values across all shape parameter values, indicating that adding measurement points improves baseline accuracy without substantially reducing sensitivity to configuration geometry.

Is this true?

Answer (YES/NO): NO